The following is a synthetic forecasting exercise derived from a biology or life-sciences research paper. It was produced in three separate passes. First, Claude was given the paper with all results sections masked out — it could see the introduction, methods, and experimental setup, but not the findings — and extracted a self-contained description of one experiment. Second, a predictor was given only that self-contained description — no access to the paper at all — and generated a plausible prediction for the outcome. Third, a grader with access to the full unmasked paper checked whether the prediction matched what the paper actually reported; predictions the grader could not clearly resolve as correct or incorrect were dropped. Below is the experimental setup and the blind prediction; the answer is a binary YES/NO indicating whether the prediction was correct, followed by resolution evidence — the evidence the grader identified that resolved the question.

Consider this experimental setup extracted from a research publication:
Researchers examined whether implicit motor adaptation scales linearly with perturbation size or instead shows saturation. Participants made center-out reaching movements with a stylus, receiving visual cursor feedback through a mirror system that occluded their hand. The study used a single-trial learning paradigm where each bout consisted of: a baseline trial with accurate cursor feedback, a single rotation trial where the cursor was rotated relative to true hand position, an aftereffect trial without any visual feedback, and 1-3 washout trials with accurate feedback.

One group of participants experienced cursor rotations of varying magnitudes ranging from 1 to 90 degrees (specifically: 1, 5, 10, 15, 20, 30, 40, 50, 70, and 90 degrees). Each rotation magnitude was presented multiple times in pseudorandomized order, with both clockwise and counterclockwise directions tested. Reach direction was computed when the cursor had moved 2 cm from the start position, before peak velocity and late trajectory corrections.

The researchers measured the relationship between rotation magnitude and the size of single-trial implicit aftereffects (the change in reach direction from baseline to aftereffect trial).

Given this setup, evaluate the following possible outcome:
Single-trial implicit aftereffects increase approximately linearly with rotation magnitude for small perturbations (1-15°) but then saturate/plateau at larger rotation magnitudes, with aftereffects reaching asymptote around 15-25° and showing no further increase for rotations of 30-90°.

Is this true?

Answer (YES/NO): NO